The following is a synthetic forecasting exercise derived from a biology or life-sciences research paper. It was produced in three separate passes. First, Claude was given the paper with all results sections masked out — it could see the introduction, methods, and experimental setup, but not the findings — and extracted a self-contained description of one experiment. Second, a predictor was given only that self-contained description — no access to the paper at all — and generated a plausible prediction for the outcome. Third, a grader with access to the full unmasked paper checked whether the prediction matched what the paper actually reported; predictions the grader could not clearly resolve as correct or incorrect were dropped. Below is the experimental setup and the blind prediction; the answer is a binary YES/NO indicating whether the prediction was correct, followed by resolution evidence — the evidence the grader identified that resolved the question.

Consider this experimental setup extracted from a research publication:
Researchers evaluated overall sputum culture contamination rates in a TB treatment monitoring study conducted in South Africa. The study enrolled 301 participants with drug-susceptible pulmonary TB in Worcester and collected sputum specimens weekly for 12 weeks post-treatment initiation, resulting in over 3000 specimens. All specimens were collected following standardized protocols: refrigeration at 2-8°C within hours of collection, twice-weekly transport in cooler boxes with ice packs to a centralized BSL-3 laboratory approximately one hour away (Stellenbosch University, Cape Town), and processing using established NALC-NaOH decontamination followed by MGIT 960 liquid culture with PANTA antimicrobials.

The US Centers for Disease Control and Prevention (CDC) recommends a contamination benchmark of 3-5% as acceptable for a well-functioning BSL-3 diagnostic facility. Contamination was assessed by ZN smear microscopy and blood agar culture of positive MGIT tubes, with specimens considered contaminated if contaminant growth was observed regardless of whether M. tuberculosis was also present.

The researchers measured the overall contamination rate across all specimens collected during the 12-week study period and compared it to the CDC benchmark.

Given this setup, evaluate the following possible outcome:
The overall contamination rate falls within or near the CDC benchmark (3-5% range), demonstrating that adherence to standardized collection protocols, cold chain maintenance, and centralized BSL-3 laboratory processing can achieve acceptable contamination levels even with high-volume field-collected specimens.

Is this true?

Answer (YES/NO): NO